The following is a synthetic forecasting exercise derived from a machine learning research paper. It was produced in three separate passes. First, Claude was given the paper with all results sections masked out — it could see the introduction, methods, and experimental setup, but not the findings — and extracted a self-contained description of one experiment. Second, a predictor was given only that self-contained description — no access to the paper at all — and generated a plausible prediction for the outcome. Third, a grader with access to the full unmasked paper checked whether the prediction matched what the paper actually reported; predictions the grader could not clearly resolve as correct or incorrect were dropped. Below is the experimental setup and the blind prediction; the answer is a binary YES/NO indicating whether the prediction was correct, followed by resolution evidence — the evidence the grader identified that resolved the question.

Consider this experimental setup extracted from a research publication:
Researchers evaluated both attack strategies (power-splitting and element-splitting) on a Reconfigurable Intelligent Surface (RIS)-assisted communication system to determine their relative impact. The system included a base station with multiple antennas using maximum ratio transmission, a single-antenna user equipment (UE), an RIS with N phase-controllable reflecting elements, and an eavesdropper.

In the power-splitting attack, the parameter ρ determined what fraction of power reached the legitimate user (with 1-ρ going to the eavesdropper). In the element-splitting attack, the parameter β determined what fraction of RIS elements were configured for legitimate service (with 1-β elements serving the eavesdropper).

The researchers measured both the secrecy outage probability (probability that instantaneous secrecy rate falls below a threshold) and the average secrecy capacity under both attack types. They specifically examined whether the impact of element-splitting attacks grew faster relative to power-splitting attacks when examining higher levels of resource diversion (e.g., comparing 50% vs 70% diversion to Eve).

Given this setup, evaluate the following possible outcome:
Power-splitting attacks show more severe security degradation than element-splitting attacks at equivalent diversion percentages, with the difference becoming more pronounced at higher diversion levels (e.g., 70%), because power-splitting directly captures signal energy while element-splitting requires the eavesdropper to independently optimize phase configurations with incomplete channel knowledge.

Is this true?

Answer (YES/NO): NO